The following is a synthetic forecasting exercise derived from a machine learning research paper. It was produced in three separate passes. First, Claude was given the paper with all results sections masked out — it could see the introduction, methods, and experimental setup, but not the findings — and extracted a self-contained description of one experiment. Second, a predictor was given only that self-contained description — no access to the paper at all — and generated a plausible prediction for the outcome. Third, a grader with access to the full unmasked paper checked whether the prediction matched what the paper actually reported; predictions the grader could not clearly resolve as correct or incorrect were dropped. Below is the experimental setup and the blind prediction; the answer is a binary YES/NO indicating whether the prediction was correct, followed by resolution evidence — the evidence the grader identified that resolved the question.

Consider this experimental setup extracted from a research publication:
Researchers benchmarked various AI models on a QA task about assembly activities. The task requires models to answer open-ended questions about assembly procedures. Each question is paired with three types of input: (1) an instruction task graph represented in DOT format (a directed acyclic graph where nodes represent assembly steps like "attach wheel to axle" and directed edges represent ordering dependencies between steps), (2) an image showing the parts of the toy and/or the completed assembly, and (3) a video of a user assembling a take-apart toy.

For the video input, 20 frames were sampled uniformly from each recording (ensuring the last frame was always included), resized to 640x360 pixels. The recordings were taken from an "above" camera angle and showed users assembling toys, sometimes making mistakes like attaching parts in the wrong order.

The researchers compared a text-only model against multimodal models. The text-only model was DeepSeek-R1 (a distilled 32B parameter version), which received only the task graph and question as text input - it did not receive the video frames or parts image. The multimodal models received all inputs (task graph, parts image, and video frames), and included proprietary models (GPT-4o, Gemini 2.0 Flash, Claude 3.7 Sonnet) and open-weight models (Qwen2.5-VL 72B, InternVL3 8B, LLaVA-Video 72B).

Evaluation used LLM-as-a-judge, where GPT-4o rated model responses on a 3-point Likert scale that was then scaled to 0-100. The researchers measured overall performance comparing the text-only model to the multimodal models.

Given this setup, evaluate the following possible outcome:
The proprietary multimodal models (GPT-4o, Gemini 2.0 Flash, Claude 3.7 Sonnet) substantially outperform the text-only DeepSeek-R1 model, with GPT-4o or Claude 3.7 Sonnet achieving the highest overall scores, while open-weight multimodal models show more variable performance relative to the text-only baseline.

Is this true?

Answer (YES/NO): NO